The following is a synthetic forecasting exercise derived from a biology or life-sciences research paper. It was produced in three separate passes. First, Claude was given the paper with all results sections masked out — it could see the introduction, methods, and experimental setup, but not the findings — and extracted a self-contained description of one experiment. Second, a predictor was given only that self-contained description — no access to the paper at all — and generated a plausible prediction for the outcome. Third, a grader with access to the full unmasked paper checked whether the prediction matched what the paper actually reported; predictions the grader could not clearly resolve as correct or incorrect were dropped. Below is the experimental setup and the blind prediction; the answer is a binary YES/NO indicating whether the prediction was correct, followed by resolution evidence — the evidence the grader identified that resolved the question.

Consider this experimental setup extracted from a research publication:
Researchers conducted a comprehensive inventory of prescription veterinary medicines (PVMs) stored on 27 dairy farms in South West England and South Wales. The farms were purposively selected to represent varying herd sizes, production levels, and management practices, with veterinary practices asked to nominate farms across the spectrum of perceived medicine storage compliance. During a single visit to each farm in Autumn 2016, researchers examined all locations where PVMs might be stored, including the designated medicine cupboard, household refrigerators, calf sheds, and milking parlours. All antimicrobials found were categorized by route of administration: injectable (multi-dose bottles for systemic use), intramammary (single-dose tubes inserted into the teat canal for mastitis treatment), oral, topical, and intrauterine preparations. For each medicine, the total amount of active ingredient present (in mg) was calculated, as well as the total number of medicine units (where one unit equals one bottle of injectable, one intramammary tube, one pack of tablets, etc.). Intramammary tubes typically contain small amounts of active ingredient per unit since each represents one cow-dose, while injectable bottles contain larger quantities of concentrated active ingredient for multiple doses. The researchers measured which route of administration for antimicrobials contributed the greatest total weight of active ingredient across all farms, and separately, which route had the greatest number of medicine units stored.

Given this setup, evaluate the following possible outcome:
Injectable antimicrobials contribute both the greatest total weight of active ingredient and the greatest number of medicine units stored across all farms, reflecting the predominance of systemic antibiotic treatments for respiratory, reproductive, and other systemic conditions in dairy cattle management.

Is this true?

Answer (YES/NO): NO